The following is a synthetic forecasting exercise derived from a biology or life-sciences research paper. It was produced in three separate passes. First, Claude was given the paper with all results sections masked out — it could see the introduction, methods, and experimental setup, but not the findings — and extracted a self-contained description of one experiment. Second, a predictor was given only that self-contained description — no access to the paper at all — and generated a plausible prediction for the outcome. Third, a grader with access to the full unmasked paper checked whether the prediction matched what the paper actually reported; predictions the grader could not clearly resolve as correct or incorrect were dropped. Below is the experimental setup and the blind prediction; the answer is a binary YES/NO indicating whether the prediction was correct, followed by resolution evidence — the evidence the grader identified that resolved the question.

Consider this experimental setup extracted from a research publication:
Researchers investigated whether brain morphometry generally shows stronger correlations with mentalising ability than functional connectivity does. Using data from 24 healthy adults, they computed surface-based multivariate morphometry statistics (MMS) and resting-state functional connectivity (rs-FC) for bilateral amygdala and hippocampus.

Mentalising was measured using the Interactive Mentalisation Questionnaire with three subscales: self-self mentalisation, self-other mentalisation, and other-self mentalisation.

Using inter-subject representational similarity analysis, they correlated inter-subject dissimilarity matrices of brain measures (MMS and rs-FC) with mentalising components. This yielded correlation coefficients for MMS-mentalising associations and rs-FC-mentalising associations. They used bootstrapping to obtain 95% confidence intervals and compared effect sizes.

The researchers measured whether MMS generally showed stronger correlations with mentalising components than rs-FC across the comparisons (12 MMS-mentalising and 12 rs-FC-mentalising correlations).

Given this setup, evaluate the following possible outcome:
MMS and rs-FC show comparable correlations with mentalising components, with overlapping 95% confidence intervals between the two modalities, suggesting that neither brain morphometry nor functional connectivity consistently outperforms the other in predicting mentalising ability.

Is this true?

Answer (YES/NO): NO